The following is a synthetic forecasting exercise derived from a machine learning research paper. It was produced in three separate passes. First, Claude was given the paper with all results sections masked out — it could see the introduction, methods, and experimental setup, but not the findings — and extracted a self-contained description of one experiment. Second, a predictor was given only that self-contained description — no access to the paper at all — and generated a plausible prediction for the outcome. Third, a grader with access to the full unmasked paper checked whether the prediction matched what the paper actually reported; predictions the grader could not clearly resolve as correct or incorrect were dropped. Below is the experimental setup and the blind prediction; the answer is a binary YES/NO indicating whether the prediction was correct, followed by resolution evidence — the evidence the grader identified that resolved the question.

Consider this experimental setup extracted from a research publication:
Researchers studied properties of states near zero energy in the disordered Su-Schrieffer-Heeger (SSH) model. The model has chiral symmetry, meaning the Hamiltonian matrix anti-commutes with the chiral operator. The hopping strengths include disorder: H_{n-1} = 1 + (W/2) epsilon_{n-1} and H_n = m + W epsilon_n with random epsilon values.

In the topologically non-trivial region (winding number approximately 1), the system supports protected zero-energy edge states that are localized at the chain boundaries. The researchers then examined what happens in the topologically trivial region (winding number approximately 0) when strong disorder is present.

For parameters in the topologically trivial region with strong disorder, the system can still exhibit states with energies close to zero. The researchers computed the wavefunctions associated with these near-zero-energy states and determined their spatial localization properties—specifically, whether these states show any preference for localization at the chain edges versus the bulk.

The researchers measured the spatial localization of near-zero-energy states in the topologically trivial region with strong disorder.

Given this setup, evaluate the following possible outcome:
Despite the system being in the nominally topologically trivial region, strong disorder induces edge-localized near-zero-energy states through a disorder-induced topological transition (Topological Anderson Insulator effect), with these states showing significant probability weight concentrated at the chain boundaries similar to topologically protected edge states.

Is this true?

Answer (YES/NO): NO